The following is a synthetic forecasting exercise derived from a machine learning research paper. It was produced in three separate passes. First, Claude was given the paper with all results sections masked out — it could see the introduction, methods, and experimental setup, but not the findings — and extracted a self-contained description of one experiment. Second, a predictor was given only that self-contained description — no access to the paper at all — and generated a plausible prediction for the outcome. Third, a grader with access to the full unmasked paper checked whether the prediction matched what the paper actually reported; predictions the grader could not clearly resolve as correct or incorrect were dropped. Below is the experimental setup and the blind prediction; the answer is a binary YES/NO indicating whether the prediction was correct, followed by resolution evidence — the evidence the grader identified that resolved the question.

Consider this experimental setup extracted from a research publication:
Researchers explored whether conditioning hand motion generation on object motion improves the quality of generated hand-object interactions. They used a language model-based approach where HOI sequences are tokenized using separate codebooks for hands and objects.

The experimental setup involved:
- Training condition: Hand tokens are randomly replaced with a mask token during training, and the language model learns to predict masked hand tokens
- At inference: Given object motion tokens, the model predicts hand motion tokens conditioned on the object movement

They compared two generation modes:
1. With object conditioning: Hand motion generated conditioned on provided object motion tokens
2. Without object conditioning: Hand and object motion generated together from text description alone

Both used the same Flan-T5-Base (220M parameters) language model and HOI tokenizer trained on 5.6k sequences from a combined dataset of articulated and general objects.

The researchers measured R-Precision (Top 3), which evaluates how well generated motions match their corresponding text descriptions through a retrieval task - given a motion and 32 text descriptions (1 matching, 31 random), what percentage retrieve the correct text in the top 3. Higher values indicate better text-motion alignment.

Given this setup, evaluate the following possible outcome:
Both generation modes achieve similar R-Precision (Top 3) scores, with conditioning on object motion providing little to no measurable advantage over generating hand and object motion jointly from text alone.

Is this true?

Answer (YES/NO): NO